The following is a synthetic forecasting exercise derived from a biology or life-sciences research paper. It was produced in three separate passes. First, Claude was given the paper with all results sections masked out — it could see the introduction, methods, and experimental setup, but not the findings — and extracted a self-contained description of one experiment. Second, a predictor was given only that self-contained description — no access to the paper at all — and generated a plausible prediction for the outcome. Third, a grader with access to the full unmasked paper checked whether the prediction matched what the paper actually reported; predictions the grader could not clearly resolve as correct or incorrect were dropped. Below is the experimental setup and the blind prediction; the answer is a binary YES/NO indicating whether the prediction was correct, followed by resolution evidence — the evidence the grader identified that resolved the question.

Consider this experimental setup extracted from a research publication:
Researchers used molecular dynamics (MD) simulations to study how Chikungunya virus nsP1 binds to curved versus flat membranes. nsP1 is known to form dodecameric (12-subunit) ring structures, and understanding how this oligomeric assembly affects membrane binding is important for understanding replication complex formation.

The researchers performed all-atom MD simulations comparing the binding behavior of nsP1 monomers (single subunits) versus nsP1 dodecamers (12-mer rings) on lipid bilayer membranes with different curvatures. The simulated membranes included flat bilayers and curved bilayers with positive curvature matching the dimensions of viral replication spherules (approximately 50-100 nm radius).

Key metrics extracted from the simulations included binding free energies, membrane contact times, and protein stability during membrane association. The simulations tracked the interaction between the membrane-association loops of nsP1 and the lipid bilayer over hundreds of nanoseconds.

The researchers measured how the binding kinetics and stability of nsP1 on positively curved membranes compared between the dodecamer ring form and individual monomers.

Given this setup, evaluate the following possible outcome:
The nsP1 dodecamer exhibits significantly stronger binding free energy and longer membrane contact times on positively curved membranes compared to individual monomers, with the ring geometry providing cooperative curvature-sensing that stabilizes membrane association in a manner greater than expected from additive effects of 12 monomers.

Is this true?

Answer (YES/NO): YES